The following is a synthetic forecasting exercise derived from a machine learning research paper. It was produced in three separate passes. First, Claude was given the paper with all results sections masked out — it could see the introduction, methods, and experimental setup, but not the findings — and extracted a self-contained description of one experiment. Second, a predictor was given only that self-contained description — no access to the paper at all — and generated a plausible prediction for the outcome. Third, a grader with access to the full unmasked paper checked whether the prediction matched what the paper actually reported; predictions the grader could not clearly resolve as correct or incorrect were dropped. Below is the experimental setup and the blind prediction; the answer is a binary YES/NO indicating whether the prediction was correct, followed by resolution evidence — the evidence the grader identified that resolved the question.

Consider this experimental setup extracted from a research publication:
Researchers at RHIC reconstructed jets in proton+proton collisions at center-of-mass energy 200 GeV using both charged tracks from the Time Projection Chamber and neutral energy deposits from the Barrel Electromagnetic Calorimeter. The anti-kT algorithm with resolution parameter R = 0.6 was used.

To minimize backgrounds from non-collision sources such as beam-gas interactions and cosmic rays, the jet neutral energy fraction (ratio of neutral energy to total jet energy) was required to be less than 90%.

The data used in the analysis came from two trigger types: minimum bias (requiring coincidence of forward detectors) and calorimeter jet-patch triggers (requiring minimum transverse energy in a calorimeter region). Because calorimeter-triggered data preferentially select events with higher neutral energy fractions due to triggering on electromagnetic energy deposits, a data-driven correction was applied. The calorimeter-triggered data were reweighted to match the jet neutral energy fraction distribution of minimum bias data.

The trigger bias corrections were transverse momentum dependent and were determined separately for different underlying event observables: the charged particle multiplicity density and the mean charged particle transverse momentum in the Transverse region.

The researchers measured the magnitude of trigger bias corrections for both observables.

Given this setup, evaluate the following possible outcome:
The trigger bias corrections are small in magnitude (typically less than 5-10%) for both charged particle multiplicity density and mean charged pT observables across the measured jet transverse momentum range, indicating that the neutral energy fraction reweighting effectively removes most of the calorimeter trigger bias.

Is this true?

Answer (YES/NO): NO